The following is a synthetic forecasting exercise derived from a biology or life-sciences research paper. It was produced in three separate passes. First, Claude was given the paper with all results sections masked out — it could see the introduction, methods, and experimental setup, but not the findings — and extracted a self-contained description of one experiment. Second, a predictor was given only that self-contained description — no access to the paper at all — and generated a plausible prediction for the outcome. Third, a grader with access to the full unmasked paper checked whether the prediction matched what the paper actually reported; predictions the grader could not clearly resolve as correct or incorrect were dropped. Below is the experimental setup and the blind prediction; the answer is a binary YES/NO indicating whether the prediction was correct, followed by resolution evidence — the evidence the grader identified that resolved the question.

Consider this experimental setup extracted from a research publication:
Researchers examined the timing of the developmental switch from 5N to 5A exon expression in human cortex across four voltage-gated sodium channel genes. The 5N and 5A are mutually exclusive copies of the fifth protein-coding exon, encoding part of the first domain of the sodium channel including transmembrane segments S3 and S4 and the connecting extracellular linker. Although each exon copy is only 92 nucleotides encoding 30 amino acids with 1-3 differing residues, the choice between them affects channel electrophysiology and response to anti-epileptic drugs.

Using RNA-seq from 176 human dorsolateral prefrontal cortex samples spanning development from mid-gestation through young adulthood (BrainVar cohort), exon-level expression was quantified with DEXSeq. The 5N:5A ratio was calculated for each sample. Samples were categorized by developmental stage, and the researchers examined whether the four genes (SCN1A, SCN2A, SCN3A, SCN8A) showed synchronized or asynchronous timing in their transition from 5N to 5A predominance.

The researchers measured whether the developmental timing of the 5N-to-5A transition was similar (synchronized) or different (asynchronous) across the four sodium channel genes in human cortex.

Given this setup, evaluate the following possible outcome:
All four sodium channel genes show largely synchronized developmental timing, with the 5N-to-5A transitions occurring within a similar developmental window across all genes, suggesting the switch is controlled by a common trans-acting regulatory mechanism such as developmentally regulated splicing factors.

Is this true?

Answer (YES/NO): YES